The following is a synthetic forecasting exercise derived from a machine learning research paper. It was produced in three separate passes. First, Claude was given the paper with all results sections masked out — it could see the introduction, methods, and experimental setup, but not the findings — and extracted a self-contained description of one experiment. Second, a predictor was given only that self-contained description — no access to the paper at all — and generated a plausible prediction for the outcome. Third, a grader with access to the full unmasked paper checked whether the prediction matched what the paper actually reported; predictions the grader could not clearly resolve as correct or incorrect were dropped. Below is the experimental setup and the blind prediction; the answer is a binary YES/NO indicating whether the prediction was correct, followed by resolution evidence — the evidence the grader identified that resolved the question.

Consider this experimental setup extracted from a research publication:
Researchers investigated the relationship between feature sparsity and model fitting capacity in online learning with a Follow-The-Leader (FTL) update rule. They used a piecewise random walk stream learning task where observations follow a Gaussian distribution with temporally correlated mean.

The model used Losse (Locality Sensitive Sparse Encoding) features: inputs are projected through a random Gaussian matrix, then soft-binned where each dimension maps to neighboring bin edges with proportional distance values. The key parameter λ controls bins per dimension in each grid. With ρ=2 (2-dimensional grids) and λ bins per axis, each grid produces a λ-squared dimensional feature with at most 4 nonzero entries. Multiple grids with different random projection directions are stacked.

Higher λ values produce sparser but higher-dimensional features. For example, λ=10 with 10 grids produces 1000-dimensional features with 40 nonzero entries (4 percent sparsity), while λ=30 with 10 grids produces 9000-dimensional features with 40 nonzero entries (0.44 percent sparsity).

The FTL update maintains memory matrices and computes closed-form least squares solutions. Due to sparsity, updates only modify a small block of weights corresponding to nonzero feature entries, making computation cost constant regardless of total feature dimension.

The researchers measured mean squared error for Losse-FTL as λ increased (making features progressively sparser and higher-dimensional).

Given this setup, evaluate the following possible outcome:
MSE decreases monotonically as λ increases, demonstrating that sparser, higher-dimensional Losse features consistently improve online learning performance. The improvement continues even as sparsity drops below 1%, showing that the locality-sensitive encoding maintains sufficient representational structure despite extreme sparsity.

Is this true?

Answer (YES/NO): YES